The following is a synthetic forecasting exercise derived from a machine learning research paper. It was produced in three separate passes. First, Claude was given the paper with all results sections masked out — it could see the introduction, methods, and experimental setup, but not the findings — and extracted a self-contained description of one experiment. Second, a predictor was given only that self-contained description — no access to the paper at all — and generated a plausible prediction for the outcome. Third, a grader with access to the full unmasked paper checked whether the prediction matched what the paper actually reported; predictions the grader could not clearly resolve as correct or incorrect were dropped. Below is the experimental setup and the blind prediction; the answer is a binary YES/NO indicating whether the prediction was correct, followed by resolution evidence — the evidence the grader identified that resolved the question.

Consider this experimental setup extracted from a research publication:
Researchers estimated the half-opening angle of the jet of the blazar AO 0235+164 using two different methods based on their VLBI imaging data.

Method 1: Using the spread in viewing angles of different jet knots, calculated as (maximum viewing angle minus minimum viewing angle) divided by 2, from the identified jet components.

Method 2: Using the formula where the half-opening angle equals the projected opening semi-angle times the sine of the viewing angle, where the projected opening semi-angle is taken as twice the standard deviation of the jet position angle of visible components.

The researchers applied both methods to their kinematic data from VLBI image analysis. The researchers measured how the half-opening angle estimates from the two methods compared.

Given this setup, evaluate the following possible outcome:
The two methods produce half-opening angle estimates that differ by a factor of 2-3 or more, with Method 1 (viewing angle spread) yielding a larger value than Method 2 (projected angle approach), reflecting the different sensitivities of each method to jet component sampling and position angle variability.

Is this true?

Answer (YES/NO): NO